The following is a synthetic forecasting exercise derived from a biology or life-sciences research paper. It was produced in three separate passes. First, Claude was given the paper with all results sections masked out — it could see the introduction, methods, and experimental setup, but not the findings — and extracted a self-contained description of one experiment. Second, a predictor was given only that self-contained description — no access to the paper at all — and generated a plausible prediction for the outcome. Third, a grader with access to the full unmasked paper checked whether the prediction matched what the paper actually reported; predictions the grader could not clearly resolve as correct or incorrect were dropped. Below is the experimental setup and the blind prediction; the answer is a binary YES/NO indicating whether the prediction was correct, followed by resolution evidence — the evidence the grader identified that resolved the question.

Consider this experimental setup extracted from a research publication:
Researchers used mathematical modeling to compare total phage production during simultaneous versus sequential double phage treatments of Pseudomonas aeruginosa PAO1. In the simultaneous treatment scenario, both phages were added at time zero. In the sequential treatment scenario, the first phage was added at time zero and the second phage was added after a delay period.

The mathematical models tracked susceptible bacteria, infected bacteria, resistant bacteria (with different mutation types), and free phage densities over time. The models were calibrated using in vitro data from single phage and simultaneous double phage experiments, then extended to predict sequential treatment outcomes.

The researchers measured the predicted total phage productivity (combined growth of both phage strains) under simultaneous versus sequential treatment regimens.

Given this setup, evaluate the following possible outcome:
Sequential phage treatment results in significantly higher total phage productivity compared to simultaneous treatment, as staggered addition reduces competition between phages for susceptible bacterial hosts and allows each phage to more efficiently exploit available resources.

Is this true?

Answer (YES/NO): NO